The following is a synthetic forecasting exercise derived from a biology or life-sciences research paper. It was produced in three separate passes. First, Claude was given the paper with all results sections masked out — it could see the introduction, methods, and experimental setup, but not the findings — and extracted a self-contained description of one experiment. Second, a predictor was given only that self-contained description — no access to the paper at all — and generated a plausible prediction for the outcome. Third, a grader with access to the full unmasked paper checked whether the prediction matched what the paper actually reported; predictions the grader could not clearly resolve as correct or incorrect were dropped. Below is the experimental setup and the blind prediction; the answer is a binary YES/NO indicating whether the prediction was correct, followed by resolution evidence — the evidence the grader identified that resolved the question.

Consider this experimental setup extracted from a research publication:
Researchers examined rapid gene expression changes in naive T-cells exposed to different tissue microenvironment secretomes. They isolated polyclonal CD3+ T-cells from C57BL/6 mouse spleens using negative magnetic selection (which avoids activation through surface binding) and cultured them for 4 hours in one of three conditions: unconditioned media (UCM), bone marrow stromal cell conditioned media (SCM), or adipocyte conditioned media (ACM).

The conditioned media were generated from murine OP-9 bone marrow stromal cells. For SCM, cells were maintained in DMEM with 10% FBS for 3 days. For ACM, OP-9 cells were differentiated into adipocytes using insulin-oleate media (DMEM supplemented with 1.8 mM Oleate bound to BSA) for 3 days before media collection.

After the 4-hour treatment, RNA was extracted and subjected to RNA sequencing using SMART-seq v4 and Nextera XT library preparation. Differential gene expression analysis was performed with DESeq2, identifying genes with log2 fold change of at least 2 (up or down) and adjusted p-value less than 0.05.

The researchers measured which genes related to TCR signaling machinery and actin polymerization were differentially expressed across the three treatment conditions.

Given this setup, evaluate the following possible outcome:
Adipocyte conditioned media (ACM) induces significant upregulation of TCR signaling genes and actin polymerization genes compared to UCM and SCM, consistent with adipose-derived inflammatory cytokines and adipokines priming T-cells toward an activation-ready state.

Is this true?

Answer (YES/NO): NO